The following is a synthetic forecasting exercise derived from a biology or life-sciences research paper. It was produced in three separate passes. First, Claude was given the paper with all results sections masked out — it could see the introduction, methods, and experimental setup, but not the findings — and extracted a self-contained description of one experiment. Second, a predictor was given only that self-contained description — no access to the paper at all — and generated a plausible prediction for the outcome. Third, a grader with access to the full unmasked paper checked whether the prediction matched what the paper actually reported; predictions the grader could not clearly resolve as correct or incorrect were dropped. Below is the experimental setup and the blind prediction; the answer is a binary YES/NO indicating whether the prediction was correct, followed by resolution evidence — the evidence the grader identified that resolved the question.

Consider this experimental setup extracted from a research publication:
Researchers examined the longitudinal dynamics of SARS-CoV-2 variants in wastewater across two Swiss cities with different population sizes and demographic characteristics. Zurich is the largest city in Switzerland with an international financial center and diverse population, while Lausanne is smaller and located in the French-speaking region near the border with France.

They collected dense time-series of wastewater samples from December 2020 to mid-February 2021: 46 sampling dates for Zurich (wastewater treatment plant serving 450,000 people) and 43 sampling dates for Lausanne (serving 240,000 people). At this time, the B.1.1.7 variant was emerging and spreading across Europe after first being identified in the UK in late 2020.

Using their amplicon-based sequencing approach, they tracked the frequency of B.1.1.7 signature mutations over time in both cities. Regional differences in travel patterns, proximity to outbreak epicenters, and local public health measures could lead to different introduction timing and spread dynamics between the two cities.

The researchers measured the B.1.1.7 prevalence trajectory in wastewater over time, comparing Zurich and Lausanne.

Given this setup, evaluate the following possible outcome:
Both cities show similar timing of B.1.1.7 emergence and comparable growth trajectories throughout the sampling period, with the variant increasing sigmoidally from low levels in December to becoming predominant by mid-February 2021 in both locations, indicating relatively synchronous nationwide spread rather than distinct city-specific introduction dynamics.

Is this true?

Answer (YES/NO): NO